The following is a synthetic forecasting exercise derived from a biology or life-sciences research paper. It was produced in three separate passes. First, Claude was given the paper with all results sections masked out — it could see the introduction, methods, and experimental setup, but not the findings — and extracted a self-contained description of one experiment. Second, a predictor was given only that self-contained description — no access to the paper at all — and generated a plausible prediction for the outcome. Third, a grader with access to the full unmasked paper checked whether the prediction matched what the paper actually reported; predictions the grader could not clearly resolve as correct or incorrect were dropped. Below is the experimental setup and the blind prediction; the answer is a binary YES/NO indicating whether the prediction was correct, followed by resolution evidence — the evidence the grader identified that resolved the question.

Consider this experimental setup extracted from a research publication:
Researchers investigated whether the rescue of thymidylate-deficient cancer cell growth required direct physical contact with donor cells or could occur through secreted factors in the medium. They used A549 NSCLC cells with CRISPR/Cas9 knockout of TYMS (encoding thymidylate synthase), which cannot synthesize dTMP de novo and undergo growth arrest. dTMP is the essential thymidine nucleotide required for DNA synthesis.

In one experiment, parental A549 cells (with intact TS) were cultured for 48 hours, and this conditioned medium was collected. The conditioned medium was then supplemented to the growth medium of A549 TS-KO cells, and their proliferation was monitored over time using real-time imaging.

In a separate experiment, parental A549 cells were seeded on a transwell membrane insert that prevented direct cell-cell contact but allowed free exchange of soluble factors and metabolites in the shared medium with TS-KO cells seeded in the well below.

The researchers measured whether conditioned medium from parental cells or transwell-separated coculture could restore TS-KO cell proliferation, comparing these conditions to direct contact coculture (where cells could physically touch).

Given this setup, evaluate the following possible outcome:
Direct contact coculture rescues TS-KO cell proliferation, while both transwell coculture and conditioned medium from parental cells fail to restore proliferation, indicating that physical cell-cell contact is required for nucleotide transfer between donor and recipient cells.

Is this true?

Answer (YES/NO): YES